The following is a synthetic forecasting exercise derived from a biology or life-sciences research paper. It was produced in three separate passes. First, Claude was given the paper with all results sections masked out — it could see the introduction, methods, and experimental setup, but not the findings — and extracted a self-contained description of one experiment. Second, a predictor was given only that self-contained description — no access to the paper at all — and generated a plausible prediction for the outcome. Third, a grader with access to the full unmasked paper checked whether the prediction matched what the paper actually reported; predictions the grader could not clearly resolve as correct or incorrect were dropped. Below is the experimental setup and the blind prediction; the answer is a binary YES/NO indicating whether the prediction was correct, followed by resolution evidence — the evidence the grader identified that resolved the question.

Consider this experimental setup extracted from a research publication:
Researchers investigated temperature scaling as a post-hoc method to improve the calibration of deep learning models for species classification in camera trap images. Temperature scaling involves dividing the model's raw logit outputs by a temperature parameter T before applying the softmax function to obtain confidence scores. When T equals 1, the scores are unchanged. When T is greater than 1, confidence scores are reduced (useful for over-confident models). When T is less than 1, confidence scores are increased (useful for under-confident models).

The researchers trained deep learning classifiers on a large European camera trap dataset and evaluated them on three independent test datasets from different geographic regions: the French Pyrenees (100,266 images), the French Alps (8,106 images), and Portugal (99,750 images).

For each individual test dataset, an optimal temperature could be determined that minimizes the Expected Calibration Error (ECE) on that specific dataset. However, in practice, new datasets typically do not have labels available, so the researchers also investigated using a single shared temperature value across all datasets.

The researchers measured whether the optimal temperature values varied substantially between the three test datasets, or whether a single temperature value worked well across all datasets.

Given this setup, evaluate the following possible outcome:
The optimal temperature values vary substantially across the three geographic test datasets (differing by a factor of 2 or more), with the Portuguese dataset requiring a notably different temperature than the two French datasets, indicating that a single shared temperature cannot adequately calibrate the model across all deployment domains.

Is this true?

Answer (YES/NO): NO